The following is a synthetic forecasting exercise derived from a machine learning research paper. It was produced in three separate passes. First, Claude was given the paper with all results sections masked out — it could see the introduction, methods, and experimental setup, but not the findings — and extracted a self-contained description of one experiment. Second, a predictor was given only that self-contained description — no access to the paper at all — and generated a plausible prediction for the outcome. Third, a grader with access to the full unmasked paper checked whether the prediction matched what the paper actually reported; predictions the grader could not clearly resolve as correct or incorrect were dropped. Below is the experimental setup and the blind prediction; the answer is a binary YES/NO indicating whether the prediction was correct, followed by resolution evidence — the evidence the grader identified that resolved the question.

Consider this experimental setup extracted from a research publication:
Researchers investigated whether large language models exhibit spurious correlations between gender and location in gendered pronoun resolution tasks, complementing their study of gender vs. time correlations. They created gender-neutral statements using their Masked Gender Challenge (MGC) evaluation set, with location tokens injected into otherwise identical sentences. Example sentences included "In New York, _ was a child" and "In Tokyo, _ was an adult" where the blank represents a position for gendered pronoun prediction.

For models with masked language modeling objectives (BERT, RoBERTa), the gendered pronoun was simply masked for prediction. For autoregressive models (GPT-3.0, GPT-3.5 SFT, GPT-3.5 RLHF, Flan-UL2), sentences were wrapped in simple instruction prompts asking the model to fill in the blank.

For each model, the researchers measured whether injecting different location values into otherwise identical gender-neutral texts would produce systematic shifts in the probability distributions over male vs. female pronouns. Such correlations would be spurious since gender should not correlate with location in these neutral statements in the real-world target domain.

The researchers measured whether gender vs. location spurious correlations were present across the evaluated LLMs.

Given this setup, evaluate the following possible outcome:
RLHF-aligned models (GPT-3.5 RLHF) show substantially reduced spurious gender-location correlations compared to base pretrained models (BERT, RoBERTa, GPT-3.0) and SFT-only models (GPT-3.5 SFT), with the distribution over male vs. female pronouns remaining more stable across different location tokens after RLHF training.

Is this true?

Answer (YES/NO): NO